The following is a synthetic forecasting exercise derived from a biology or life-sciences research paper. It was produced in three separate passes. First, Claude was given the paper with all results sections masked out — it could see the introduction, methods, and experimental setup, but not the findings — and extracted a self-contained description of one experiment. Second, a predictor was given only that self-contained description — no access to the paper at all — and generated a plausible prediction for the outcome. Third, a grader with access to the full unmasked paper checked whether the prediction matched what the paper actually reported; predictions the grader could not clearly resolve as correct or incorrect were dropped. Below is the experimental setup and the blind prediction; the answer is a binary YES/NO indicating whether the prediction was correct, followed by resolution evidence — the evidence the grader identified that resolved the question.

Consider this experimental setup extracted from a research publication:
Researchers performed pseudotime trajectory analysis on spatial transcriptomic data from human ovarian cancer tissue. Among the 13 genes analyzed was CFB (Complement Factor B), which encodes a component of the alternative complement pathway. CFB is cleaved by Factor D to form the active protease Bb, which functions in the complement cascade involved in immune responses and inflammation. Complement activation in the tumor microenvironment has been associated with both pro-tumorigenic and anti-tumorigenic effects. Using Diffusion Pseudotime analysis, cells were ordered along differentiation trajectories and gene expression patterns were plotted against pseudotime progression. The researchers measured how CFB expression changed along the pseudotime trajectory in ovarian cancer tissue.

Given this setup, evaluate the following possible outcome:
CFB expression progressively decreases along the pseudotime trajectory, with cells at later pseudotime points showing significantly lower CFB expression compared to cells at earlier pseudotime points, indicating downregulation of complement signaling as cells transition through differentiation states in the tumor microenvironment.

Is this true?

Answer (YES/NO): NO